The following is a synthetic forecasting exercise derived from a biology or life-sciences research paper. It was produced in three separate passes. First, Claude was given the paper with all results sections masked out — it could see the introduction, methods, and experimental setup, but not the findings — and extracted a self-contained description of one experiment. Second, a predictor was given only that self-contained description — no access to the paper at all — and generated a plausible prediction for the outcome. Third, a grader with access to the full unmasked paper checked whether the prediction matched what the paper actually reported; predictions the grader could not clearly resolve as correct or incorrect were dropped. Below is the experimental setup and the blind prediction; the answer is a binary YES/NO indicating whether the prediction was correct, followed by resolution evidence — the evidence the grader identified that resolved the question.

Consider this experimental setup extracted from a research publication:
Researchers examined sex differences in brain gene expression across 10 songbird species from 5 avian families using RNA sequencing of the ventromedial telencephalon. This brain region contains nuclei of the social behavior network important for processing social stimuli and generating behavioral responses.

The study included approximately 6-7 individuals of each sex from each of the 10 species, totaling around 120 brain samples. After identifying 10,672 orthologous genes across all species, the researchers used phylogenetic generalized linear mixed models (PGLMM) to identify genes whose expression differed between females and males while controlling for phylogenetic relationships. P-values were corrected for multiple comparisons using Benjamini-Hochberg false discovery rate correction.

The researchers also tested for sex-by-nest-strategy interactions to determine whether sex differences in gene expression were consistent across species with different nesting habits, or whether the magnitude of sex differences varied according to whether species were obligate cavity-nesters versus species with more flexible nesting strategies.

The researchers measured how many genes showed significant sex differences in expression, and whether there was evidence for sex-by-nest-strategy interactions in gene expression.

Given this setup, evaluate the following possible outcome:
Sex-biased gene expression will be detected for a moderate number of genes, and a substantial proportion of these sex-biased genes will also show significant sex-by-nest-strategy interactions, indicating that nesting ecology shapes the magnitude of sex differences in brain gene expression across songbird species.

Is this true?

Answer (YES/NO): NO